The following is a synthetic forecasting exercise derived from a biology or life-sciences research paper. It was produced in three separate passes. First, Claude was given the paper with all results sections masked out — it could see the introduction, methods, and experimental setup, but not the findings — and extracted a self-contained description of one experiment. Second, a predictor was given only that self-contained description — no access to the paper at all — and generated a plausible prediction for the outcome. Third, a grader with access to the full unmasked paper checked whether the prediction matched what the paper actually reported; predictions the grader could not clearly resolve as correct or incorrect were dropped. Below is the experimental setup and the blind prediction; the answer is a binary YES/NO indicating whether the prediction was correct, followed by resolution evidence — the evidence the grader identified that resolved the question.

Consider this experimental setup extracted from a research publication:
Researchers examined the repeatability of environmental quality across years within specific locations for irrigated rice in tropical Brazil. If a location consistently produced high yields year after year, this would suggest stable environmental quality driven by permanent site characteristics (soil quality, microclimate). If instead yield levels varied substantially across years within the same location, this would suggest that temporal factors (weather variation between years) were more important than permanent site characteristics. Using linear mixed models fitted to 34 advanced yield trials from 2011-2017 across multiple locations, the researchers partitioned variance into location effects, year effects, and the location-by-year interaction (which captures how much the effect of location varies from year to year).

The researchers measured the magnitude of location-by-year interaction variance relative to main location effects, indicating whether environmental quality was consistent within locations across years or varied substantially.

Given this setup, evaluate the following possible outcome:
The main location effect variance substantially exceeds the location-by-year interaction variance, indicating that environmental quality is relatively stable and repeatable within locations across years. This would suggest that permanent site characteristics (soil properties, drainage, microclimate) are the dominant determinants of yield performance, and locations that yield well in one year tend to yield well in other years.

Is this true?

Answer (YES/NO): NO